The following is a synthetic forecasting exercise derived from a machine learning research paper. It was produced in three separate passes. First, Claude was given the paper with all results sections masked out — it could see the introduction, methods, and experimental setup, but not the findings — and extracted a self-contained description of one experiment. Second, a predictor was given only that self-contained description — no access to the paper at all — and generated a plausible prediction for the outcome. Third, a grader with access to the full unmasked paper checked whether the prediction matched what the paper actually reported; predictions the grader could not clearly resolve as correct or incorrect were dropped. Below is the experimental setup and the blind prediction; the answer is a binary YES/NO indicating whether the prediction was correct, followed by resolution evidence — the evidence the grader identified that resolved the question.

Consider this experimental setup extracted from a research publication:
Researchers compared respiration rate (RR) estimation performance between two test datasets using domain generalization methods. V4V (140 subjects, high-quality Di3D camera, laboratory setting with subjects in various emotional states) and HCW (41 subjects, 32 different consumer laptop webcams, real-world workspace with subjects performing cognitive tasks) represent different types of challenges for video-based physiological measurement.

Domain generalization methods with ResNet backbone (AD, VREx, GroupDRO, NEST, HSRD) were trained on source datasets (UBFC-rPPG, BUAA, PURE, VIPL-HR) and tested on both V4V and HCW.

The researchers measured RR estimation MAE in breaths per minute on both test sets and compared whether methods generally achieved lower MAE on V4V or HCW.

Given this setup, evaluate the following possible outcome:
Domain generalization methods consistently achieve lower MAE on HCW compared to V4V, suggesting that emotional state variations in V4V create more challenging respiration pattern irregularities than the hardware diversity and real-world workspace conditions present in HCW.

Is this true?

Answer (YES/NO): NO